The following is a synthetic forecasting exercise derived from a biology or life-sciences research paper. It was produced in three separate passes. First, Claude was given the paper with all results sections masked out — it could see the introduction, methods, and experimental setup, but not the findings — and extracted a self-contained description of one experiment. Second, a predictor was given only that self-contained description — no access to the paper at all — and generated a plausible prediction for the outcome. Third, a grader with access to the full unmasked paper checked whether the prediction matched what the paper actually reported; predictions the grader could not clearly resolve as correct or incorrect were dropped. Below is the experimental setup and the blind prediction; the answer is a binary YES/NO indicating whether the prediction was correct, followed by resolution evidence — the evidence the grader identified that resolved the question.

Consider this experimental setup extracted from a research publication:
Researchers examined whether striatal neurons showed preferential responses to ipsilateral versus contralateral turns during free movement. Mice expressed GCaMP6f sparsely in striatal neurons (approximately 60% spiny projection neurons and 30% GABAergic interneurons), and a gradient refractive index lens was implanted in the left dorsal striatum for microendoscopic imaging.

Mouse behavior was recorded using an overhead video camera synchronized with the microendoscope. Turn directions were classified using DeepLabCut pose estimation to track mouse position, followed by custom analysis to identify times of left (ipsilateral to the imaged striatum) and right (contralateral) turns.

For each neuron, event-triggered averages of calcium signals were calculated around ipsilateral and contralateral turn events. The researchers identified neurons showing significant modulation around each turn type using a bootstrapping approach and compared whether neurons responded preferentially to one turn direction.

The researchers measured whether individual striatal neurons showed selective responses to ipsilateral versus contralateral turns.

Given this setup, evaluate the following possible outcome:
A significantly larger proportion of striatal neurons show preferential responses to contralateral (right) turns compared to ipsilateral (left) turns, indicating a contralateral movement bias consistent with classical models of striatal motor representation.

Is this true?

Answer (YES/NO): YES